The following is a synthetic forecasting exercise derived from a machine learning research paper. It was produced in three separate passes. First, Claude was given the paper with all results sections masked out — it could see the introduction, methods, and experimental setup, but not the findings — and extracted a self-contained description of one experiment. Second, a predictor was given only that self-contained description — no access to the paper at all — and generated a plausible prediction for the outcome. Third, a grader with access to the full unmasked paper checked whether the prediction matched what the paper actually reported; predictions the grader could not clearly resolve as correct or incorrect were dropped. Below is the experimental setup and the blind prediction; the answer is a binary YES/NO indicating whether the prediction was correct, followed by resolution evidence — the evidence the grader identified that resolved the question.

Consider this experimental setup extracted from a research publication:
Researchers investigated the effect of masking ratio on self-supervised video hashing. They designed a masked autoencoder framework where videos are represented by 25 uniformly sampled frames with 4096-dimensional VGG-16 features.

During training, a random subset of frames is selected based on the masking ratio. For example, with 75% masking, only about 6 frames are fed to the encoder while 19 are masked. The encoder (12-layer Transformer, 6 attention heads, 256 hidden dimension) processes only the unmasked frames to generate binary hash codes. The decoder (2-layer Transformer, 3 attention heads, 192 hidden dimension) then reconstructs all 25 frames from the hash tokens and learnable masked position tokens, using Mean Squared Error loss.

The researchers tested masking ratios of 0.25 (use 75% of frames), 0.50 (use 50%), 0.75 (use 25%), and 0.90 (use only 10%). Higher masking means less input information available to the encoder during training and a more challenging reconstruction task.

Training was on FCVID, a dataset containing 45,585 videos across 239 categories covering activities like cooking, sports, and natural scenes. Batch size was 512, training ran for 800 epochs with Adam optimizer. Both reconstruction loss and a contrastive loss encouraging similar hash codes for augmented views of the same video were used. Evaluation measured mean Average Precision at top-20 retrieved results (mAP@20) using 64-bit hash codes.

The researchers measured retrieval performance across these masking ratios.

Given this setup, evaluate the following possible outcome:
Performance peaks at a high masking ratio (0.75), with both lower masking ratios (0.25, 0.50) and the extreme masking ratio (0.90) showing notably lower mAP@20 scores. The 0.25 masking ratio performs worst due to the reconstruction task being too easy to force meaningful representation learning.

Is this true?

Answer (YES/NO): NO